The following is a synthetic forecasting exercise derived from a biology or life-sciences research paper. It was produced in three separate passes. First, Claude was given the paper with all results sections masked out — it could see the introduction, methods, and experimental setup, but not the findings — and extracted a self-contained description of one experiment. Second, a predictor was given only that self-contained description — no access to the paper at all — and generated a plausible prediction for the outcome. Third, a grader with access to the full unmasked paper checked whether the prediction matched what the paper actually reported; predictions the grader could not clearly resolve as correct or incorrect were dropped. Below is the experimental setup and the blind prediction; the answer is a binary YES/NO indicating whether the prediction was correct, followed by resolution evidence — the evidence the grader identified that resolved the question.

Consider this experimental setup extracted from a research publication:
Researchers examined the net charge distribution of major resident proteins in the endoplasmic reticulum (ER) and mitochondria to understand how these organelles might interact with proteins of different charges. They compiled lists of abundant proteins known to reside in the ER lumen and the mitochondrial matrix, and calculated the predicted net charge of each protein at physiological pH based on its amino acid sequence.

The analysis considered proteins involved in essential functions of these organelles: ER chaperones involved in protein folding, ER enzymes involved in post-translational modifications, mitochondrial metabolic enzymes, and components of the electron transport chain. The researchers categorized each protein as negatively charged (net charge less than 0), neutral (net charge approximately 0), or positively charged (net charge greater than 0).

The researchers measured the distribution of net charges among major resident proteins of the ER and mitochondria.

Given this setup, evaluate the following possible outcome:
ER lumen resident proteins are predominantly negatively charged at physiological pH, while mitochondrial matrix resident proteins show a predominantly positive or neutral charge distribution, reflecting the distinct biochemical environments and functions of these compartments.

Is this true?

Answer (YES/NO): NO